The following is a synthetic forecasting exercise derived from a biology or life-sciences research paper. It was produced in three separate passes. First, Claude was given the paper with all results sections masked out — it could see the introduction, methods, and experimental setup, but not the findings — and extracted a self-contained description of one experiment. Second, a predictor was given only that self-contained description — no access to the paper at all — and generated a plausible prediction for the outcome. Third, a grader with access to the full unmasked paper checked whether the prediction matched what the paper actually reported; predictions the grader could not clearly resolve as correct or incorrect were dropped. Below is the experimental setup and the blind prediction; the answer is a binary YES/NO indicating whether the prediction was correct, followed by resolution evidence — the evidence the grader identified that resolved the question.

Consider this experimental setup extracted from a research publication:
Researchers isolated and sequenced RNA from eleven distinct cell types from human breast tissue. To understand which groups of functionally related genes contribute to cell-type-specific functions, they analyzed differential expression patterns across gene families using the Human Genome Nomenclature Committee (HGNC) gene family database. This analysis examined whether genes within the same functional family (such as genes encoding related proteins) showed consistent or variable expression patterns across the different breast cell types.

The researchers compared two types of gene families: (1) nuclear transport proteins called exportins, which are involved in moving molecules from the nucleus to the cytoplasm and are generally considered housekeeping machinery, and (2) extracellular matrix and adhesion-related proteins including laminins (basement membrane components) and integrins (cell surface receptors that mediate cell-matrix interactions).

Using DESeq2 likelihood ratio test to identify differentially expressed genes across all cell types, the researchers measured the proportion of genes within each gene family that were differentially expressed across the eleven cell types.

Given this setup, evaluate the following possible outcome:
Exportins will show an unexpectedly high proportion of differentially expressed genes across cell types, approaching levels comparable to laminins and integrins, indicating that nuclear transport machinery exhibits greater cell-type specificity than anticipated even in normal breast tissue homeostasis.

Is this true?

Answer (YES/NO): NO